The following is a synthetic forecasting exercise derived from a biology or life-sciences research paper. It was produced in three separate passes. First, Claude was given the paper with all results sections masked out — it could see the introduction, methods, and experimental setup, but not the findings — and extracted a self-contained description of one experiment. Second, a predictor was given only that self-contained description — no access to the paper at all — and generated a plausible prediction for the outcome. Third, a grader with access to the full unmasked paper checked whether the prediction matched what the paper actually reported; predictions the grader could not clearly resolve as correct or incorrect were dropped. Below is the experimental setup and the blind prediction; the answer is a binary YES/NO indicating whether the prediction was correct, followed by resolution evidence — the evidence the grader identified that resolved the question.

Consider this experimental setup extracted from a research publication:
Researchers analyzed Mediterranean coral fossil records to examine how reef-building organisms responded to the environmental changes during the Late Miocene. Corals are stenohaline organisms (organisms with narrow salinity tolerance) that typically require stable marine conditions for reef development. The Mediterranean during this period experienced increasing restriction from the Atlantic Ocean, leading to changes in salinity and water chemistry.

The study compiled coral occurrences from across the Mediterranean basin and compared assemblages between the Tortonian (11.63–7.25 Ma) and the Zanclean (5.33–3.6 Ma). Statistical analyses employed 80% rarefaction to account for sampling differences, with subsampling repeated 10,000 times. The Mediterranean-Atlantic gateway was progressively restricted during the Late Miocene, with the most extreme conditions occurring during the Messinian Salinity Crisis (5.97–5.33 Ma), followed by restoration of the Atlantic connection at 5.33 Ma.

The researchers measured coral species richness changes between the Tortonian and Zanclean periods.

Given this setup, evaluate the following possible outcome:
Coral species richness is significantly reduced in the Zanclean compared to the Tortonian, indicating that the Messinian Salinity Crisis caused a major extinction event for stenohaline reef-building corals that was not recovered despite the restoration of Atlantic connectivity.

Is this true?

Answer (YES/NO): NO